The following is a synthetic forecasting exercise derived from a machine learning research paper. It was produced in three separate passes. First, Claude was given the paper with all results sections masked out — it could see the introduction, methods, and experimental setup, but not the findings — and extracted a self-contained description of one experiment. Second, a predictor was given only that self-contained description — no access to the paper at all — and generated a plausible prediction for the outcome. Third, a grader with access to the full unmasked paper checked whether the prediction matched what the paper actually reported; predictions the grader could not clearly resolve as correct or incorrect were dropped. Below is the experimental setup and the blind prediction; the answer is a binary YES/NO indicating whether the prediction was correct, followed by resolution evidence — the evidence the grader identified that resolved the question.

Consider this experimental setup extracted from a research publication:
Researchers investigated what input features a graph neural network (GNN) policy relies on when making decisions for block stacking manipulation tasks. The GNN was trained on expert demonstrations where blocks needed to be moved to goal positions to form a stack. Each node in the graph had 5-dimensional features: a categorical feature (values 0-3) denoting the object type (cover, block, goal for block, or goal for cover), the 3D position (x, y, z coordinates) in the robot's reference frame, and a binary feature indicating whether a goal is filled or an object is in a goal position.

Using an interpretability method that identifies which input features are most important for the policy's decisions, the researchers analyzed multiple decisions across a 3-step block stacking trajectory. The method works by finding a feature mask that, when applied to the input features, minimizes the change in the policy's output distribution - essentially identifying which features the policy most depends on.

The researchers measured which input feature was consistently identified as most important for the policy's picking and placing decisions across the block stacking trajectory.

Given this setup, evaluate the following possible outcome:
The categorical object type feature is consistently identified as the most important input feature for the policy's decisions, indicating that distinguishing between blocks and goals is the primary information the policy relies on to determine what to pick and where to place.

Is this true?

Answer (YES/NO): NO